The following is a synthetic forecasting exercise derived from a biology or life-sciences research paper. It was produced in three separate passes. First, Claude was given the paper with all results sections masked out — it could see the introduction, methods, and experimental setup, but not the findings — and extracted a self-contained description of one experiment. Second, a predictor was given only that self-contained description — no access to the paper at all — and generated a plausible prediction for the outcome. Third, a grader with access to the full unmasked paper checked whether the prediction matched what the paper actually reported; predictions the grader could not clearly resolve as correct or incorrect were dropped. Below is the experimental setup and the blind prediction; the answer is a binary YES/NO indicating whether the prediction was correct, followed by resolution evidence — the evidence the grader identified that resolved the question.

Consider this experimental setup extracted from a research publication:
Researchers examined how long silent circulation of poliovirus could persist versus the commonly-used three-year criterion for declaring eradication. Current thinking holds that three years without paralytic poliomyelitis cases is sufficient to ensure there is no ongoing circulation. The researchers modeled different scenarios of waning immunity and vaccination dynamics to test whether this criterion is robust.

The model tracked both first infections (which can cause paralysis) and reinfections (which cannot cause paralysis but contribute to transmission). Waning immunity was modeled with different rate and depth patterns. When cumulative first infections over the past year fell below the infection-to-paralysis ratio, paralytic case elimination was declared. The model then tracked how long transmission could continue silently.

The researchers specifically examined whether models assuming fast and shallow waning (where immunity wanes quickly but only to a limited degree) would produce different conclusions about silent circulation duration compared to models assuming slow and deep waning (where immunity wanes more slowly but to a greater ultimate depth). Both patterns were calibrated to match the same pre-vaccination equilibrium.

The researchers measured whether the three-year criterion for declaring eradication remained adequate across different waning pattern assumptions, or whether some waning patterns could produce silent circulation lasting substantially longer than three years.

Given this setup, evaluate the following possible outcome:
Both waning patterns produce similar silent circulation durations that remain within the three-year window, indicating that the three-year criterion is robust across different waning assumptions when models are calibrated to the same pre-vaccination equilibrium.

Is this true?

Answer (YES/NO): NO